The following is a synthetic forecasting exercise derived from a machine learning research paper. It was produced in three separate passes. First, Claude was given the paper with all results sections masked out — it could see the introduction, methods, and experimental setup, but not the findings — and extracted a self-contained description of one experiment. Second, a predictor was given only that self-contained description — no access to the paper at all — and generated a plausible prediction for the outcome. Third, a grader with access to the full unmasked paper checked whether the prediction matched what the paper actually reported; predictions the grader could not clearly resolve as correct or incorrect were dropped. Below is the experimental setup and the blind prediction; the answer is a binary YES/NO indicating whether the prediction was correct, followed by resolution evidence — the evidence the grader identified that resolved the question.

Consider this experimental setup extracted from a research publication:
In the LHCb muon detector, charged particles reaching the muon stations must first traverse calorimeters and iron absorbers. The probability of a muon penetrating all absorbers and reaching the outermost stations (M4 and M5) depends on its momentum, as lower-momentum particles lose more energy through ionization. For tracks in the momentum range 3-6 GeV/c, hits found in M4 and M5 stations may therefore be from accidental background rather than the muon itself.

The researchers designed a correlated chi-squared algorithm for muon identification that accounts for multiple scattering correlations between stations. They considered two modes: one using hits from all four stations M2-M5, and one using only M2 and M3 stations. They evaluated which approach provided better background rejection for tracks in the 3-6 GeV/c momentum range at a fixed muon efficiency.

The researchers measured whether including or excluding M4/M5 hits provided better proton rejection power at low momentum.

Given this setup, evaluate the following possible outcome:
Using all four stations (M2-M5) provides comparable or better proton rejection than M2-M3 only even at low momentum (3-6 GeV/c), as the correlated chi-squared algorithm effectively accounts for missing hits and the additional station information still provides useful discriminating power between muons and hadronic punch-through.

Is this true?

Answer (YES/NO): NO